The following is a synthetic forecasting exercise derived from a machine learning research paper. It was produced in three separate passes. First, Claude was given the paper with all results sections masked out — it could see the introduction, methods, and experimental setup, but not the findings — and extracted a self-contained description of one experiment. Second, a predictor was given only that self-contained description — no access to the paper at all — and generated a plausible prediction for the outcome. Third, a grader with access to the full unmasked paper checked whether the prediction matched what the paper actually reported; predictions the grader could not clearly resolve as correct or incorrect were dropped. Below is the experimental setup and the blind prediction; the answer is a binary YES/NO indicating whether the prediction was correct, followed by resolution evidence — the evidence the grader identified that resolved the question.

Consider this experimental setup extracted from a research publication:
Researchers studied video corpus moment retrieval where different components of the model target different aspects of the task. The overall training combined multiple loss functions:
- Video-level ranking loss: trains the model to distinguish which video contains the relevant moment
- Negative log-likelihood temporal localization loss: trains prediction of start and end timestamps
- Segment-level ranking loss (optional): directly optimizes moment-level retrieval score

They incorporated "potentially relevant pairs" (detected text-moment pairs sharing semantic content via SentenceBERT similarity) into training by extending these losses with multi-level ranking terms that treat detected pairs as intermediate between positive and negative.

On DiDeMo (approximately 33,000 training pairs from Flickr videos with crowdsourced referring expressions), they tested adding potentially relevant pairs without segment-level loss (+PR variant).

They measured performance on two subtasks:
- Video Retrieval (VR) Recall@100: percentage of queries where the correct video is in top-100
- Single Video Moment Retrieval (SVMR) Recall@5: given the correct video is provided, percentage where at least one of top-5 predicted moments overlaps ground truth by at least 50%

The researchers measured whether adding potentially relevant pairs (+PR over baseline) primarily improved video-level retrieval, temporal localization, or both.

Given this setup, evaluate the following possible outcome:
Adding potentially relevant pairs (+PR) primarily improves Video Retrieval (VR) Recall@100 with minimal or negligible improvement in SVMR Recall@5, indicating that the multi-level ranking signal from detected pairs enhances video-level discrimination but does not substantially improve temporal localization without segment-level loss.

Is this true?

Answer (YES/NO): NO